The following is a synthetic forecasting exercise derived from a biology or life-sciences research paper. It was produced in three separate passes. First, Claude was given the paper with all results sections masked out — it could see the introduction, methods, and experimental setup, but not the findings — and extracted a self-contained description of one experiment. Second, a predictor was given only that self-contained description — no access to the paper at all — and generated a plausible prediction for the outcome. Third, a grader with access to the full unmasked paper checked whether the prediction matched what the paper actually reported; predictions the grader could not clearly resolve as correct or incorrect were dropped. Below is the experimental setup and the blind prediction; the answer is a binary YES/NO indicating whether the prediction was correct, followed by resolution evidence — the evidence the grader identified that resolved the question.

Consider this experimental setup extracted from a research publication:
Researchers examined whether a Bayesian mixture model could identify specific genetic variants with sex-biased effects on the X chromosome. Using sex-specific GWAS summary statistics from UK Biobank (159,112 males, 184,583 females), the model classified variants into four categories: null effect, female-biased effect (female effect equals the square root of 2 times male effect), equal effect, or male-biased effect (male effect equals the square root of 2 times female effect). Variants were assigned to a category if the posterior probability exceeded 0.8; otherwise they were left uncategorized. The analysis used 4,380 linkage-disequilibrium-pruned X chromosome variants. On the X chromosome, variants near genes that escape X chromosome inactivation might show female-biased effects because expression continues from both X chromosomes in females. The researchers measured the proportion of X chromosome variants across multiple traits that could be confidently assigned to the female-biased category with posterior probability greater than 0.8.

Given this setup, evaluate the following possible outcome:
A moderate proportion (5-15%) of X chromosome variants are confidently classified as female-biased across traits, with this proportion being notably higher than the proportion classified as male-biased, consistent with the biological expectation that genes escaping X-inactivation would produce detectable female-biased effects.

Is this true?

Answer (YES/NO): NO